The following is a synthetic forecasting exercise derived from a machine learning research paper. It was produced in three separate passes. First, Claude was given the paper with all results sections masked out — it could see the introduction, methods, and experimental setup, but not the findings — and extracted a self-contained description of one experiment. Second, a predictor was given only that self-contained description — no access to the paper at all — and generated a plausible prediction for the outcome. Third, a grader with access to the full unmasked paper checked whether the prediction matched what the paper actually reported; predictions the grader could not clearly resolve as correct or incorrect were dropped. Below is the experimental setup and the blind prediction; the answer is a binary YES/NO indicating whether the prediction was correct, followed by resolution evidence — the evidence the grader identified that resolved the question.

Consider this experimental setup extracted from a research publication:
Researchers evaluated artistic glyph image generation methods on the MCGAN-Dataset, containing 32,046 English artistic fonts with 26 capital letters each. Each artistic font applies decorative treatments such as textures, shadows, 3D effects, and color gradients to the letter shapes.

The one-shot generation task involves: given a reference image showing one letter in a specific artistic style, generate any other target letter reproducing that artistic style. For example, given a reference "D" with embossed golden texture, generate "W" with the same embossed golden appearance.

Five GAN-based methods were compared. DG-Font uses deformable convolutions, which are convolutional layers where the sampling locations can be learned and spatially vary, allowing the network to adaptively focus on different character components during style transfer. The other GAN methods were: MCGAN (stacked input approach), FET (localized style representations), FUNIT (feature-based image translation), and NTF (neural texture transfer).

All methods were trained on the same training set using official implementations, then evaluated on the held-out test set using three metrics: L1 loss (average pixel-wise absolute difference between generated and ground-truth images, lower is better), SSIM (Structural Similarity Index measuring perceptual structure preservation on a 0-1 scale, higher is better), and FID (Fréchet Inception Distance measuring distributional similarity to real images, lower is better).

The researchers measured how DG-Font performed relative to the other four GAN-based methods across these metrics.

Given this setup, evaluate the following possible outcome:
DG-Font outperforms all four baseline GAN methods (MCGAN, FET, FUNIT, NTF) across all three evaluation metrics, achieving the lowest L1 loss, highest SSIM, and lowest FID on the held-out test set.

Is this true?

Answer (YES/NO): NO